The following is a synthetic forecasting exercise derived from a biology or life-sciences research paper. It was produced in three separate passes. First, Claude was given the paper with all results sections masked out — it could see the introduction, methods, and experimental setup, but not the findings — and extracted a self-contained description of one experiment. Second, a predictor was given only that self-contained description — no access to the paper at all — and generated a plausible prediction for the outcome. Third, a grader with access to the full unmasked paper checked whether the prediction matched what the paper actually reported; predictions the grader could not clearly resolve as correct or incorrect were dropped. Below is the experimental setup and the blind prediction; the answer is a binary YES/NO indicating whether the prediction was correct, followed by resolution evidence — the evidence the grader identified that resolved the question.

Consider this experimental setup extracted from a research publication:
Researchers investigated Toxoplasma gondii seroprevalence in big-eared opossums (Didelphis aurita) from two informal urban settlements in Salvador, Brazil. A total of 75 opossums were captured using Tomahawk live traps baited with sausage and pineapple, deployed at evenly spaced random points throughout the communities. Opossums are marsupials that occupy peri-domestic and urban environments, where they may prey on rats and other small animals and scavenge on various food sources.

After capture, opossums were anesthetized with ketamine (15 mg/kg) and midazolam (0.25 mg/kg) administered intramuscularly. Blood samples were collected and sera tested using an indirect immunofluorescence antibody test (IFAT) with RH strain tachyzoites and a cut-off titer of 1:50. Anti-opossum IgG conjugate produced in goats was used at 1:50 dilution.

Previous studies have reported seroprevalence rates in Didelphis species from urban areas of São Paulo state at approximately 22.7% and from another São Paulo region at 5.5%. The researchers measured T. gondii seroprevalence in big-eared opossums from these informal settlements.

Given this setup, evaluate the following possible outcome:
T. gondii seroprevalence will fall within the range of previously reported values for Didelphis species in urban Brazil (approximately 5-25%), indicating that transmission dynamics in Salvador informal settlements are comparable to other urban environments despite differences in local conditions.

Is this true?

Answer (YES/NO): YES